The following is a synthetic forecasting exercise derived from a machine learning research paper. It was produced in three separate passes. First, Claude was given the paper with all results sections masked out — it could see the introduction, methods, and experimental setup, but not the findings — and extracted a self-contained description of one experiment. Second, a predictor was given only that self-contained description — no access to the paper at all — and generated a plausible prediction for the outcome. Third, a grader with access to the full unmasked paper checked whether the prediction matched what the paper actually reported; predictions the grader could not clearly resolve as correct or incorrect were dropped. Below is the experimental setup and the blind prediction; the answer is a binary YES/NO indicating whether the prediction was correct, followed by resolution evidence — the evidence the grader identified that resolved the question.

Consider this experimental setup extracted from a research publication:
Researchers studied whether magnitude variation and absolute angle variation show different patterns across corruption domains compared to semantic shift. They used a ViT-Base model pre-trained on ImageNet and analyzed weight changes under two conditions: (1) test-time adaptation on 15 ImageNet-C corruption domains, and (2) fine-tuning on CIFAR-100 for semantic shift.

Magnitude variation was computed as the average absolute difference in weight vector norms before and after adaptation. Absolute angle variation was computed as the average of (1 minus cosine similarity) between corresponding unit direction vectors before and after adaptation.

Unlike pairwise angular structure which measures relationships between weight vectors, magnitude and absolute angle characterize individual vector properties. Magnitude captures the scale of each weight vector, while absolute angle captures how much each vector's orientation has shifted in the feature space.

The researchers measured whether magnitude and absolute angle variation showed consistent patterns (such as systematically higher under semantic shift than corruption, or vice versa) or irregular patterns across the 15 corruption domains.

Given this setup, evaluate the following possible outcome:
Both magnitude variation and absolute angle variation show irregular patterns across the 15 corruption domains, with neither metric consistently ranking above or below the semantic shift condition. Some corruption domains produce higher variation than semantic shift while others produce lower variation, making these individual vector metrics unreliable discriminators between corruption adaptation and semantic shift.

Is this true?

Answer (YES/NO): YES